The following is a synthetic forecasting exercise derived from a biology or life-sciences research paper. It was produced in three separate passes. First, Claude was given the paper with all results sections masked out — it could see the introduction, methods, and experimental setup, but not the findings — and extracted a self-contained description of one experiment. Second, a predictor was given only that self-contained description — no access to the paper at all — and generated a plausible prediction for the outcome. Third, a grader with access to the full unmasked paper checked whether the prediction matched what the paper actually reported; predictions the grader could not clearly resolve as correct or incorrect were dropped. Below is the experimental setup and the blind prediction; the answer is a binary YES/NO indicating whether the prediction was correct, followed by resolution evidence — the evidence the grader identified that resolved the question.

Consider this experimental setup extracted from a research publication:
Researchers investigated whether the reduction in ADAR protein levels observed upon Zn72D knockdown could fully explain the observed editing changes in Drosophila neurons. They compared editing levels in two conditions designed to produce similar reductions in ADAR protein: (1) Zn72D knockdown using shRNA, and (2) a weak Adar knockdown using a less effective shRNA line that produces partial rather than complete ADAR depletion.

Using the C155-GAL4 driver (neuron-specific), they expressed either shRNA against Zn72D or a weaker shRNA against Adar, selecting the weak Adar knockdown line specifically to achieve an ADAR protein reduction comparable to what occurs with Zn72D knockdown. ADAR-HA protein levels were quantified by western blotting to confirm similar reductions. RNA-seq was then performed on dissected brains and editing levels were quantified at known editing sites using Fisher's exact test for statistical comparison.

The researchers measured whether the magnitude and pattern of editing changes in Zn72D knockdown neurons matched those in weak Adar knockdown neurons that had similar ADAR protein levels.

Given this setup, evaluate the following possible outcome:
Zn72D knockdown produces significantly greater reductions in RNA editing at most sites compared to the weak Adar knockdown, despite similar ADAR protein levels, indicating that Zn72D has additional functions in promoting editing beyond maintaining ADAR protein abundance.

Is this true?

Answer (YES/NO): NO